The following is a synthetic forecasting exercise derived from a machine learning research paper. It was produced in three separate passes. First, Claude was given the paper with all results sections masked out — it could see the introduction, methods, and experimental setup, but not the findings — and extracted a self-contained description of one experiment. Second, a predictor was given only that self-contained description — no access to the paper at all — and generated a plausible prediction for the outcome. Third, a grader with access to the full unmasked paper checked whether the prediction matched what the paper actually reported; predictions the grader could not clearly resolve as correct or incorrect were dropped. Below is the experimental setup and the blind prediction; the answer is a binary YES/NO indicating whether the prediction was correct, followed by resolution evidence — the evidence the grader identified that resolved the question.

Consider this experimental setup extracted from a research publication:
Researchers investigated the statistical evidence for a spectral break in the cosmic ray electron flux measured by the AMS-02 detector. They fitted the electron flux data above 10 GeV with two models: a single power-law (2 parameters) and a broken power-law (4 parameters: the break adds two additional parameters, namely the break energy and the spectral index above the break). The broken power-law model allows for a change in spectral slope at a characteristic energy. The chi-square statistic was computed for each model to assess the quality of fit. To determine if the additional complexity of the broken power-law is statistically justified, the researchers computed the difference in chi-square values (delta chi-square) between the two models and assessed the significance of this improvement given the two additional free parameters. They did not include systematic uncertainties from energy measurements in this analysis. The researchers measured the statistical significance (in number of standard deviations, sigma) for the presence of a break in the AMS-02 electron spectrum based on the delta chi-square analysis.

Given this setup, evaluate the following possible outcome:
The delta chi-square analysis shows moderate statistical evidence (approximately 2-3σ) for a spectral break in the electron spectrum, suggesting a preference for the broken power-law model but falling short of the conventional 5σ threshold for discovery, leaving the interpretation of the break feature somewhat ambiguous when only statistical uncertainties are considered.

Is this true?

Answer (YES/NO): NO